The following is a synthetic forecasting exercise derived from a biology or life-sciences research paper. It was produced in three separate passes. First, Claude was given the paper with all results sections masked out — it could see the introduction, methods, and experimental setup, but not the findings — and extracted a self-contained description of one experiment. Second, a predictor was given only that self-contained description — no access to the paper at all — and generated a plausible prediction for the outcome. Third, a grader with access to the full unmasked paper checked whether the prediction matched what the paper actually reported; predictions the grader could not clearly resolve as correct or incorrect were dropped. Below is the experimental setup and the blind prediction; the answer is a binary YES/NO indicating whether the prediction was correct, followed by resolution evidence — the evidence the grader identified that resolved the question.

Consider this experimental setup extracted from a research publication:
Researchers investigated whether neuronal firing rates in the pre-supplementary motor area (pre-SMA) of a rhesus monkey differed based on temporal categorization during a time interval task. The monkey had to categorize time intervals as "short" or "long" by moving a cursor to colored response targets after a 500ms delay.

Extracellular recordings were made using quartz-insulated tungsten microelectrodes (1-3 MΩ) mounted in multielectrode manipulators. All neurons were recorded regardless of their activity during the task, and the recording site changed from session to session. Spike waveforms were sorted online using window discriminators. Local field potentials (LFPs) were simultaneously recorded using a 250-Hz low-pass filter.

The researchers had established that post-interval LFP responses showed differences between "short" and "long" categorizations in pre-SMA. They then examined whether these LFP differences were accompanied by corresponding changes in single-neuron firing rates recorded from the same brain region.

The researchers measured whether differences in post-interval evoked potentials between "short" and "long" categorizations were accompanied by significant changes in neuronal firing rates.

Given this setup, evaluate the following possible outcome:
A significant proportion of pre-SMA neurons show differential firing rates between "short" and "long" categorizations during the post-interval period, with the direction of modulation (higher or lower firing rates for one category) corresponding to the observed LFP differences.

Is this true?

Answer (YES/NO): NO